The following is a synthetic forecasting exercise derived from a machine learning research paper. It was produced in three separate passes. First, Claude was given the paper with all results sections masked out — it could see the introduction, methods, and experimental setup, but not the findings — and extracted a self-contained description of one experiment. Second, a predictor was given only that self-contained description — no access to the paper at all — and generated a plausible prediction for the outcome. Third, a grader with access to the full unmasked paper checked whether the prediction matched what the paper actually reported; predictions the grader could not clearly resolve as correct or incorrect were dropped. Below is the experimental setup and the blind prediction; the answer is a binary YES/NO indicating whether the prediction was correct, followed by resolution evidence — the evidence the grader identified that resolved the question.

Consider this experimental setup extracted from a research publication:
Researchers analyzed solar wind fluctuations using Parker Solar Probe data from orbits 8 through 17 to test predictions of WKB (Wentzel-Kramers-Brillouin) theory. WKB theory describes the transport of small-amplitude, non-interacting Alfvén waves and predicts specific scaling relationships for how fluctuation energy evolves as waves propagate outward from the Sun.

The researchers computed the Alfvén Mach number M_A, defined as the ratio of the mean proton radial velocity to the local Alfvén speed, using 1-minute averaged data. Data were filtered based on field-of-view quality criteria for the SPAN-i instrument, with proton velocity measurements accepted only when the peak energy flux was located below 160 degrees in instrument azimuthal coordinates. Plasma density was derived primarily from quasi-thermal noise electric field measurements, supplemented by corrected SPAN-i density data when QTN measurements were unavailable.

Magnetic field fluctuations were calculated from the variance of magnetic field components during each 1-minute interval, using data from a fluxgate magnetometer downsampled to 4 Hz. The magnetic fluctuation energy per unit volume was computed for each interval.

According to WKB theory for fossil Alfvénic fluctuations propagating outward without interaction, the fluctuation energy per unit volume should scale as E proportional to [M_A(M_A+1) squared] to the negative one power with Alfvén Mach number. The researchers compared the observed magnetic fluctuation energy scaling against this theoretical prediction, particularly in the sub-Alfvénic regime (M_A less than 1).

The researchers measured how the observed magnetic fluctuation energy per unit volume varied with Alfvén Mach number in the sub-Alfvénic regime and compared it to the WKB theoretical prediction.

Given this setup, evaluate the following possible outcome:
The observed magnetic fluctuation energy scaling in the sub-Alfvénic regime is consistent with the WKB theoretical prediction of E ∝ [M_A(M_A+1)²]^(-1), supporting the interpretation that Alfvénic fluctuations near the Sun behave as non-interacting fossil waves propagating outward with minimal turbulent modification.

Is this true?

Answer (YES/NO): NO